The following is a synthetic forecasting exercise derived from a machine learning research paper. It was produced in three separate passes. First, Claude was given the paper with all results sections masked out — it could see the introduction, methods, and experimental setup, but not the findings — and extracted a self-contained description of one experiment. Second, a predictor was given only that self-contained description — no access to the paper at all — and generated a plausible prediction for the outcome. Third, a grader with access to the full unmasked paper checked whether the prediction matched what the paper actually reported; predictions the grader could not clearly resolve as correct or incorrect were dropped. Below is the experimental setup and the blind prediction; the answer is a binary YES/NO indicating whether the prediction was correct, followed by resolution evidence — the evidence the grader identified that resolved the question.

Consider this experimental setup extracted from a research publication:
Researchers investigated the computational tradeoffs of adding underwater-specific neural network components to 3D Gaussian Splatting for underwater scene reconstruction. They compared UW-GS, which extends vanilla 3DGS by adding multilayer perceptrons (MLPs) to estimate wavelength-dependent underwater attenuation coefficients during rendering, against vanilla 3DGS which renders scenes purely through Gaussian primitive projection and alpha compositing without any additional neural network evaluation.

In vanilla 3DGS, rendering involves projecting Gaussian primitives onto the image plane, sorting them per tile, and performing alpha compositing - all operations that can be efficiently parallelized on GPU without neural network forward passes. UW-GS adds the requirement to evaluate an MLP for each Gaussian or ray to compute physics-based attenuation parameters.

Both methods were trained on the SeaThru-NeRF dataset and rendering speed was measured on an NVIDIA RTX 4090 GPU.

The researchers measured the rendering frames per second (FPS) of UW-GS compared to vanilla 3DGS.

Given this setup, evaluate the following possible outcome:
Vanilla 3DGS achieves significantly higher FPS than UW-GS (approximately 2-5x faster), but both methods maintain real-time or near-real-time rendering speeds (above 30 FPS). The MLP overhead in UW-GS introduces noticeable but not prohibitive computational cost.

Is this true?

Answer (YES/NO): NO